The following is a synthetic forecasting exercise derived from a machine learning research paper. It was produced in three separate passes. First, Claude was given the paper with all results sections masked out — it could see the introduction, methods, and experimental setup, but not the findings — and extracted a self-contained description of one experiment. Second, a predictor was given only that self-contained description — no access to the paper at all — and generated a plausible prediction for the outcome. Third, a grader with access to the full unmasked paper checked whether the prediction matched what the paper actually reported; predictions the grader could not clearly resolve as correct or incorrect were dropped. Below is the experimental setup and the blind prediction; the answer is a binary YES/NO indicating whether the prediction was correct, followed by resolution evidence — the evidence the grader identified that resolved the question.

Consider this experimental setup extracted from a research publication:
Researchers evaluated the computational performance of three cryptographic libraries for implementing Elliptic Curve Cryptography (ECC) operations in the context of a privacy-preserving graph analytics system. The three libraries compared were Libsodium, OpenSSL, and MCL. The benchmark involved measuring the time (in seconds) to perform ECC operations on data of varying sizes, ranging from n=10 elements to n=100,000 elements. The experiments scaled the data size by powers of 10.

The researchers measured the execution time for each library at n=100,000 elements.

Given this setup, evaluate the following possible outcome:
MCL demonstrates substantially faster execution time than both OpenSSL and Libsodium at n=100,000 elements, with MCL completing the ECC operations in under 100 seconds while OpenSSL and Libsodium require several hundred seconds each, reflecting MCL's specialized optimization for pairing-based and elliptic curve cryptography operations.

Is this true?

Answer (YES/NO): NO